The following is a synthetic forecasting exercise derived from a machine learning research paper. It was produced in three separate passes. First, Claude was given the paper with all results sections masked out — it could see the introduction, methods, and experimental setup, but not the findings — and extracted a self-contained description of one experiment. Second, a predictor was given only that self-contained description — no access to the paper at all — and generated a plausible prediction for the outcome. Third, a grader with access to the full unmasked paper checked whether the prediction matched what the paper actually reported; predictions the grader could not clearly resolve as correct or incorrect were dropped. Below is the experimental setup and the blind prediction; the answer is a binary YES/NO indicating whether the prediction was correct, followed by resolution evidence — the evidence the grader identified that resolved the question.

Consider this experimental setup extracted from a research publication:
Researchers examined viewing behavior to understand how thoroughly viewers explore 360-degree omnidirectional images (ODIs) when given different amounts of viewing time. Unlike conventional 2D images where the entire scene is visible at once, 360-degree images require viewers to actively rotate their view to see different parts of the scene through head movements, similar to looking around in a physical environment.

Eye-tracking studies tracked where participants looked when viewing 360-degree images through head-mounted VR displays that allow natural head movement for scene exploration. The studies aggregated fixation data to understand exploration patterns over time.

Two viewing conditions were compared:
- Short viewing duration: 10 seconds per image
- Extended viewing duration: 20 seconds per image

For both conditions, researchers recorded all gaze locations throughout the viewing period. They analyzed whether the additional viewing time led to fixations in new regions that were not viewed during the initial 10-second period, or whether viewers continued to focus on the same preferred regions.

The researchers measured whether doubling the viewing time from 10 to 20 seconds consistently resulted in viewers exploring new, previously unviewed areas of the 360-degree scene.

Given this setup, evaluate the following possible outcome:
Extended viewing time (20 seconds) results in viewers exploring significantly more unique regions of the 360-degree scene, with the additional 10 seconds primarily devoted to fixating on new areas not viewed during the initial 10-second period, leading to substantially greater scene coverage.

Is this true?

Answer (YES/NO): NO